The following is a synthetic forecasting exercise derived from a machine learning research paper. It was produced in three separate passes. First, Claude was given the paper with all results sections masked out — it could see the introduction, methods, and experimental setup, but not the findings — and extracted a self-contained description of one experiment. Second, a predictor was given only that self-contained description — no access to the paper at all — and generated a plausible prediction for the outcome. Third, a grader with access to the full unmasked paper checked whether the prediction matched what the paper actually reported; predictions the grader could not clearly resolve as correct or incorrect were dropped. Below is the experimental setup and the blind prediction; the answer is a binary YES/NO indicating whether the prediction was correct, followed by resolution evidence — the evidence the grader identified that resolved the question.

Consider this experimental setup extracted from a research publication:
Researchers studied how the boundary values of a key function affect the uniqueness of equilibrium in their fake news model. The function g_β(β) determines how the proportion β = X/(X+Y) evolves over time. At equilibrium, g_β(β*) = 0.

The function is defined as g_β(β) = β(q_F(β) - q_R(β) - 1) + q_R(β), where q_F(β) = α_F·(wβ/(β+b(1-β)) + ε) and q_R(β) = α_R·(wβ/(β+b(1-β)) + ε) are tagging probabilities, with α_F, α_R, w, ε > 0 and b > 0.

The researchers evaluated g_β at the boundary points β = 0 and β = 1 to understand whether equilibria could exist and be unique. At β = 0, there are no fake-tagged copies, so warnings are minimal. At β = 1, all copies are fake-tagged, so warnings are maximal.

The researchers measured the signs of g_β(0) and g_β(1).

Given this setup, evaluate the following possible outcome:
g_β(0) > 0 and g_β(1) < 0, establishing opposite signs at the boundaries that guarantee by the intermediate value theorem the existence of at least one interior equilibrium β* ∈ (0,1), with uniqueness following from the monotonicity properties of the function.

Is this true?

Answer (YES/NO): YES